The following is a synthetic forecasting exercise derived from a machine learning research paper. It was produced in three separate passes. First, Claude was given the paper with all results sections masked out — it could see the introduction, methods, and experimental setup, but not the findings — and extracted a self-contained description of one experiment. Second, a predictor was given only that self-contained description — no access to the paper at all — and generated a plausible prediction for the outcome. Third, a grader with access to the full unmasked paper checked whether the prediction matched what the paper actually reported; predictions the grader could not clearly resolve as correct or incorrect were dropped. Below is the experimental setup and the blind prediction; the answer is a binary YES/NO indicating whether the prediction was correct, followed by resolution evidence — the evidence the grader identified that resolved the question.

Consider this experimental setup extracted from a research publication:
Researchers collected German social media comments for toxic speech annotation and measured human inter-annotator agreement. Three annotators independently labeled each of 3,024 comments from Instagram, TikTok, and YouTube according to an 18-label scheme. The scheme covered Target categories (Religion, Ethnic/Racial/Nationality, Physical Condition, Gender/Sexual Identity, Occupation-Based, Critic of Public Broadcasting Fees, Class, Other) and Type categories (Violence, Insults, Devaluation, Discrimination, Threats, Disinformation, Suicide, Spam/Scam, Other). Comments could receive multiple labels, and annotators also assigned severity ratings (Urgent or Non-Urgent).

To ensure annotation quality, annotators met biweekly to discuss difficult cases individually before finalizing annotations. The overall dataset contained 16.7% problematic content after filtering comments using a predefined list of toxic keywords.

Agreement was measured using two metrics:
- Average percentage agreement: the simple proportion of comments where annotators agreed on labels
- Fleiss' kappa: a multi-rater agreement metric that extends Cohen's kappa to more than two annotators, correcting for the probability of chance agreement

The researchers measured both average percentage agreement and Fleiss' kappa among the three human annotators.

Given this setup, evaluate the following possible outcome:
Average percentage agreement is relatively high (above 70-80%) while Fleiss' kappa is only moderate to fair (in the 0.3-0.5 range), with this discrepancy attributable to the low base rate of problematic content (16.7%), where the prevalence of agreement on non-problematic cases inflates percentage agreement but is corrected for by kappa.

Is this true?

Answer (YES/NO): NO